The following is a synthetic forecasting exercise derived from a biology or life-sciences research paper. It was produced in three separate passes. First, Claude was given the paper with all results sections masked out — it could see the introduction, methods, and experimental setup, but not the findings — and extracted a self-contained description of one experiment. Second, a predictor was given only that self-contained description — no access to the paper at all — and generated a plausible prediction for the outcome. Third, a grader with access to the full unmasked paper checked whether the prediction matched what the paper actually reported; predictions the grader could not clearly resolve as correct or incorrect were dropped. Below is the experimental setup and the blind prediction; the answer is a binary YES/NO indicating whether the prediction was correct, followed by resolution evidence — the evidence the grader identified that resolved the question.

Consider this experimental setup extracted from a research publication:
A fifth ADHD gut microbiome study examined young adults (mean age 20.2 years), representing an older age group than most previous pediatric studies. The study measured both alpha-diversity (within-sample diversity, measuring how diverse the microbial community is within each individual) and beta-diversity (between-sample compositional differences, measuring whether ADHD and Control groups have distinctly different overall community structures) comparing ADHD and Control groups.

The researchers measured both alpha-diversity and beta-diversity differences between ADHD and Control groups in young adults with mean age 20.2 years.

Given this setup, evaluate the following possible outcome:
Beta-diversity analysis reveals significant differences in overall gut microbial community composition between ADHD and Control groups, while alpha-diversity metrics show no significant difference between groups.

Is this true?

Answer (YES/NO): YES